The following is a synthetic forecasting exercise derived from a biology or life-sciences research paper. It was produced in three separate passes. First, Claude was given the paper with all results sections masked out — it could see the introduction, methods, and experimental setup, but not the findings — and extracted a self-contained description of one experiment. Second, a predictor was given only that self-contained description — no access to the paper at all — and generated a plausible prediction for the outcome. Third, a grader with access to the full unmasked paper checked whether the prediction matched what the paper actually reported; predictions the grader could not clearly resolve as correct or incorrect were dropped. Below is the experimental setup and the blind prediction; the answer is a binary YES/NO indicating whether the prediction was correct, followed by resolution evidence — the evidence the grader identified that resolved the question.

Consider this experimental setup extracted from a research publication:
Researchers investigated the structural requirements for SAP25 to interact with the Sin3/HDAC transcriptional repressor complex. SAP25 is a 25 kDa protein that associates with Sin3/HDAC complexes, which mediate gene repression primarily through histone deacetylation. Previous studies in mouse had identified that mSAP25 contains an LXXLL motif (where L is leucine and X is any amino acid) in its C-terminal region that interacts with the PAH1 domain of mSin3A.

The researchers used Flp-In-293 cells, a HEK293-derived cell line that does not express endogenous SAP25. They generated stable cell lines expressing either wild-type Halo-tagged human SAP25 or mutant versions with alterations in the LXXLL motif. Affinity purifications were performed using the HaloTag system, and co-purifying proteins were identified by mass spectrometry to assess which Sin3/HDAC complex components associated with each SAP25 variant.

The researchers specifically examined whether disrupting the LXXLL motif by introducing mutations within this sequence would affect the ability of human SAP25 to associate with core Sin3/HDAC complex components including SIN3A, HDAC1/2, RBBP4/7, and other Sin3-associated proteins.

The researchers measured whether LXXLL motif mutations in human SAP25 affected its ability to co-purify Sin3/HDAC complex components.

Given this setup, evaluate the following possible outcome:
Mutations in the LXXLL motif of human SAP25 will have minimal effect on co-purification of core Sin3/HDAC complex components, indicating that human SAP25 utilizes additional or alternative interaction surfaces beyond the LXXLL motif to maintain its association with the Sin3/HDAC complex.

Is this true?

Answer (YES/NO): NO